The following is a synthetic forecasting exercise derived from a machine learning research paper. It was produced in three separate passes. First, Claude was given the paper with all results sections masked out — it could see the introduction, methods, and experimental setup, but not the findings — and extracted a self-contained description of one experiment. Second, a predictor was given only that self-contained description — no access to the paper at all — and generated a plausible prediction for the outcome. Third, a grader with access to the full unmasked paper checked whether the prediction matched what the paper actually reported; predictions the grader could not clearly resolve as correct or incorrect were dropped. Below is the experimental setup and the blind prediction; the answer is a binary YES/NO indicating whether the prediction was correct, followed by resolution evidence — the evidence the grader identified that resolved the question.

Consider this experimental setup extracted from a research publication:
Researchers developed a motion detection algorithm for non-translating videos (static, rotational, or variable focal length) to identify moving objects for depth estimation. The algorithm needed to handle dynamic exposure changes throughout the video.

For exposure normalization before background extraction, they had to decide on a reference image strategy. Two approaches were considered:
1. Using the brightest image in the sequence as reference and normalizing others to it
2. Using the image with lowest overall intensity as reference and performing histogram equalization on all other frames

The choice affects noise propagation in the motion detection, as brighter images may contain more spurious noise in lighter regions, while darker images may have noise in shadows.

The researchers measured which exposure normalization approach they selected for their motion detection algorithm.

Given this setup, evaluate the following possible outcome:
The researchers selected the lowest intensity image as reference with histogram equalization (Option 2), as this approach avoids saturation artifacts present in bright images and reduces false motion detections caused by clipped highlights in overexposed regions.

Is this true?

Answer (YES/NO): YES